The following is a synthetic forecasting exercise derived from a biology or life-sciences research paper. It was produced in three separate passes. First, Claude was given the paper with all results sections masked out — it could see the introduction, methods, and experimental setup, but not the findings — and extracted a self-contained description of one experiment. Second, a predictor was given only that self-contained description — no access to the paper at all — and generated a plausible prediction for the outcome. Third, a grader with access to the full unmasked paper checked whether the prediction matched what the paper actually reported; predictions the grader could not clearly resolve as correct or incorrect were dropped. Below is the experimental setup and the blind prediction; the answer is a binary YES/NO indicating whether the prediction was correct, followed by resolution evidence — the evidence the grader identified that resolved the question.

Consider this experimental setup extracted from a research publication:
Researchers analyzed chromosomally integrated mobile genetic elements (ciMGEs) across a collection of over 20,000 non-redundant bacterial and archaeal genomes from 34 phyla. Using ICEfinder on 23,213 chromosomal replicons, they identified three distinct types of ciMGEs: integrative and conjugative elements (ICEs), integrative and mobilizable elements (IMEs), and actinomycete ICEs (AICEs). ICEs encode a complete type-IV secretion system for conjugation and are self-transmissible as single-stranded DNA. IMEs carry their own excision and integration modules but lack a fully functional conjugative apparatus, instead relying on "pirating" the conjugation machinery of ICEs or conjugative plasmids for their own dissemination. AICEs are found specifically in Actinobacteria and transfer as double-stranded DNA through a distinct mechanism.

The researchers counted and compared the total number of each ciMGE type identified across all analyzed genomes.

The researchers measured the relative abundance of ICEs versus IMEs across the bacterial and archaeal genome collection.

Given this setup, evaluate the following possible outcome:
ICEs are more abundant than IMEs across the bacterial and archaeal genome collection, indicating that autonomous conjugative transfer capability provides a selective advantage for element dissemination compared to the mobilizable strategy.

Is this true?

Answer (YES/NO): NO